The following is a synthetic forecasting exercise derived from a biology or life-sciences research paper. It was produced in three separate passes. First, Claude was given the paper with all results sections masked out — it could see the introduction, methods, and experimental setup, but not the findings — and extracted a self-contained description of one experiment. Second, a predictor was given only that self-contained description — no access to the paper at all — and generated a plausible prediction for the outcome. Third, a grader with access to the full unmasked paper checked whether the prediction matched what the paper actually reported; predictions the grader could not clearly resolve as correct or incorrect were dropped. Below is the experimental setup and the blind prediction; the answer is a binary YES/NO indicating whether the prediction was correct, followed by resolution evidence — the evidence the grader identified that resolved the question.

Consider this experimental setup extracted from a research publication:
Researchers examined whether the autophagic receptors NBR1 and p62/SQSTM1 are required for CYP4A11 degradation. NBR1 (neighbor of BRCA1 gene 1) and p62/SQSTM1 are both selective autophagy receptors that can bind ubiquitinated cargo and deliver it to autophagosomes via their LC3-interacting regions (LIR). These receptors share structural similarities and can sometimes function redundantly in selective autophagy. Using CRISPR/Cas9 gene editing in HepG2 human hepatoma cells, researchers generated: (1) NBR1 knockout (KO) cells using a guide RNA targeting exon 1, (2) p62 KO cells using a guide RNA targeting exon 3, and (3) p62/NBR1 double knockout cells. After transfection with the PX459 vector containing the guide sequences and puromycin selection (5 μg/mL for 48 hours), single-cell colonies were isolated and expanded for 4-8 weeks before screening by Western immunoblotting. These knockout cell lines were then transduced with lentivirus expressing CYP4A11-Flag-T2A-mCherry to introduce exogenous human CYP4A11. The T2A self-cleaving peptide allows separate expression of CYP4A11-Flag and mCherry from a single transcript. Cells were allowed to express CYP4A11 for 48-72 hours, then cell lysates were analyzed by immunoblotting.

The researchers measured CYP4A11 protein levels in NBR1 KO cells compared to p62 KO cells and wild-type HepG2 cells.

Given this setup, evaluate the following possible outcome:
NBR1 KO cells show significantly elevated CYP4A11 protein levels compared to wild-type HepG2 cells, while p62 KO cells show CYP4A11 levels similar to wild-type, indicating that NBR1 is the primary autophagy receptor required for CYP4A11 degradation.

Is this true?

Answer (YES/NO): NO